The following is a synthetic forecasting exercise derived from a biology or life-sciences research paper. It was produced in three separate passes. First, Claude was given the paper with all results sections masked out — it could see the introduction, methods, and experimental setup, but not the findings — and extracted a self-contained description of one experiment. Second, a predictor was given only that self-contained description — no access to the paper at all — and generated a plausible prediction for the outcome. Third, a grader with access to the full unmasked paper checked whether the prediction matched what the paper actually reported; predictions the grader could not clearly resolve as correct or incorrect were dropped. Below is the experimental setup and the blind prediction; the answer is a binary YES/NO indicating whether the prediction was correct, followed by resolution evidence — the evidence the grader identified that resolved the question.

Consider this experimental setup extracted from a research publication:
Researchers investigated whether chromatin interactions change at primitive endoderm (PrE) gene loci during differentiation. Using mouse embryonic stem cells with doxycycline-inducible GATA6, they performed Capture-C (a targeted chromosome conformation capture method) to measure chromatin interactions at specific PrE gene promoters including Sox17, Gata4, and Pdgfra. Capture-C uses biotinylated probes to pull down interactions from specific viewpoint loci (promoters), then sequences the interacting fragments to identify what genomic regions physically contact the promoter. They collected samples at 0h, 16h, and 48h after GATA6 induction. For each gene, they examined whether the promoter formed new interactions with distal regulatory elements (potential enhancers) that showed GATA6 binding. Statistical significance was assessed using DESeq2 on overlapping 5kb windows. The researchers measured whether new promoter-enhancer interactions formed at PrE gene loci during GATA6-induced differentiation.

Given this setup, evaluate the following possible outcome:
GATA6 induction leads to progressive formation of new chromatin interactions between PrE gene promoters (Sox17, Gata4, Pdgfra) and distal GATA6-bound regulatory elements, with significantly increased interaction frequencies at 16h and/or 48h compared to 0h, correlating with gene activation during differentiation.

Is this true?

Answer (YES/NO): YES